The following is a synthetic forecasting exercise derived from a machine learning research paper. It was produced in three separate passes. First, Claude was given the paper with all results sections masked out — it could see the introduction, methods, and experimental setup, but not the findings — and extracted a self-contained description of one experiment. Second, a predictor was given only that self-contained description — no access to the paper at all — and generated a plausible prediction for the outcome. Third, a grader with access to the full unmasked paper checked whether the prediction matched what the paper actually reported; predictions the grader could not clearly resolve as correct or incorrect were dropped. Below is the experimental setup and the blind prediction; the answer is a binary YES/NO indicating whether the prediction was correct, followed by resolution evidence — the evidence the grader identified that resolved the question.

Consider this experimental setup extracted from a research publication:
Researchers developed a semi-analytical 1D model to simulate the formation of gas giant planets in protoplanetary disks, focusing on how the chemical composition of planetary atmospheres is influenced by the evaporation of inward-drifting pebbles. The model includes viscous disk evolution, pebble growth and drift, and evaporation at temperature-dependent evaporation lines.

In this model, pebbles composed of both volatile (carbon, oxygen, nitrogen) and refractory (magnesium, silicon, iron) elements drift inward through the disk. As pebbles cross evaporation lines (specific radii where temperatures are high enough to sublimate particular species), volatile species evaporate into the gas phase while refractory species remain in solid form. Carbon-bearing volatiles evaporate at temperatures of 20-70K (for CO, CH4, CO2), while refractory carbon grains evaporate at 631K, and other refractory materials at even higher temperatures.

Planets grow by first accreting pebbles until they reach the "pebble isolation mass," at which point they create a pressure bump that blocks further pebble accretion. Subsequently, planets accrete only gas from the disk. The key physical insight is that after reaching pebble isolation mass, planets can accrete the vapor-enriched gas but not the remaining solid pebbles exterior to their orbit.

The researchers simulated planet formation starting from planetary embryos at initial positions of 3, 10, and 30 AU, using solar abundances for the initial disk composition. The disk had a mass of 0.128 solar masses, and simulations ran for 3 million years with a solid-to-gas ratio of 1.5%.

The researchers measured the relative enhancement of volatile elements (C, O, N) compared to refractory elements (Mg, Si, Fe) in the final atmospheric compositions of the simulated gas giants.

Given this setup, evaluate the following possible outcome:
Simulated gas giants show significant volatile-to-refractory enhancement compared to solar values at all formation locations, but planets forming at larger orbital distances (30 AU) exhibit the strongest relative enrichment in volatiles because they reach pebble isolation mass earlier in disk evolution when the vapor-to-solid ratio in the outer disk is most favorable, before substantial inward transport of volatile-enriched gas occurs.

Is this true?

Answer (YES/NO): NO